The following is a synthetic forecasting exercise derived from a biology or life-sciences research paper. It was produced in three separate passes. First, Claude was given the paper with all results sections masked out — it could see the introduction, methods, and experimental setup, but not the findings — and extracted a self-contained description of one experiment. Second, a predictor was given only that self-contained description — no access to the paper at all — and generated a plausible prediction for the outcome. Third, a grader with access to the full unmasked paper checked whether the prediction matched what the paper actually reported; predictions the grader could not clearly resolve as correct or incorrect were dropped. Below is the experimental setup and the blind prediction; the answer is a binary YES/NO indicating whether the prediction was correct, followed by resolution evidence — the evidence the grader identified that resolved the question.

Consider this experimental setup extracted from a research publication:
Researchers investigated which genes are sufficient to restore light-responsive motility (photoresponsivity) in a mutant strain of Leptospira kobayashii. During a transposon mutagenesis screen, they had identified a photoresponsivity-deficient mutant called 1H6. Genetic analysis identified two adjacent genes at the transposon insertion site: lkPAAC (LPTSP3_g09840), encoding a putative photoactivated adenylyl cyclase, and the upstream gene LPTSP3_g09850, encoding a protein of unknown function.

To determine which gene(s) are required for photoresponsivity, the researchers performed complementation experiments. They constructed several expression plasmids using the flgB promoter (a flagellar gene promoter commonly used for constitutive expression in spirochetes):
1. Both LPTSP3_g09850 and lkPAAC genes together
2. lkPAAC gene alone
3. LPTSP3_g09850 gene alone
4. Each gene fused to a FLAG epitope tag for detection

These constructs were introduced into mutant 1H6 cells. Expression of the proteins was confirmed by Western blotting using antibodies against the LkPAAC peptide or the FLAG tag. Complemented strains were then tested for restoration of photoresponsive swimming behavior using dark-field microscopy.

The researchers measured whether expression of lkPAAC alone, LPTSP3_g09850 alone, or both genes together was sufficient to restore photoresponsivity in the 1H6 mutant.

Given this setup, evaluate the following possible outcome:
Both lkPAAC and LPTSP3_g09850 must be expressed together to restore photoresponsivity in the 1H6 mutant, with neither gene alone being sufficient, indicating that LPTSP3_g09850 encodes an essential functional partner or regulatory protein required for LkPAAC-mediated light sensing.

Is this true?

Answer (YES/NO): NO